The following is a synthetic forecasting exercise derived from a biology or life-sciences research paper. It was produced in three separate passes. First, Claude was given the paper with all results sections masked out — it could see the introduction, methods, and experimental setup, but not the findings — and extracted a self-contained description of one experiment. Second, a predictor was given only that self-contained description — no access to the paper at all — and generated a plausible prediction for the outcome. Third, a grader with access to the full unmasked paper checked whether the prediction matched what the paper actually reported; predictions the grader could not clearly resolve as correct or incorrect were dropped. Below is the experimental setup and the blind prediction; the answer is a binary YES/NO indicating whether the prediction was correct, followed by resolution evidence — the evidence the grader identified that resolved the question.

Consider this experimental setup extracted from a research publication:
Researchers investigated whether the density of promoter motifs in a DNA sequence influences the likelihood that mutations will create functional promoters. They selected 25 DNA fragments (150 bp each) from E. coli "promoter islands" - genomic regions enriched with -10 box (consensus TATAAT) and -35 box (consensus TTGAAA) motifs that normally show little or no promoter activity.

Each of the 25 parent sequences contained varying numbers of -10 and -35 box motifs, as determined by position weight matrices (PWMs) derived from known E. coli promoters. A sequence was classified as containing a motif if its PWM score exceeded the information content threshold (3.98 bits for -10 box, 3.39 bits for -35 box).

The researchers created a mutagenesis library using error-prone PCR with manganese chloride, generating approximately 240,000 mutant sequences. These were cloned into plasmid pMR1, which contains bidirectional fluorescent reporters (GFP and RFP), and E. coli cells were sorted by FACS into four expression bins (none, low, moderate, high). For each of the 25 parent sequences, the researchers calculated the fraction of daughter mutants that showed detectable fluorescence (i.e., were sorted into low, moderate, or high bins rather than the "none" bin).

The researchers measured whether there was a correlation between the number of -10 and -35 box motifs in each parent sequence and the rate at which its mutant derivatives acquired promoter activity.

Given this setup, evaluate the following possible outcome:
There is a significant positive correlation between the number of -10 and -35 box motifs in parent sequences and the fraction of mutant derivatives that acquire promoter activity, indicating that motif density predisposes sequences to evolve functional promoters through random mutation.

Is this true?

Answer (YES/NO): NO